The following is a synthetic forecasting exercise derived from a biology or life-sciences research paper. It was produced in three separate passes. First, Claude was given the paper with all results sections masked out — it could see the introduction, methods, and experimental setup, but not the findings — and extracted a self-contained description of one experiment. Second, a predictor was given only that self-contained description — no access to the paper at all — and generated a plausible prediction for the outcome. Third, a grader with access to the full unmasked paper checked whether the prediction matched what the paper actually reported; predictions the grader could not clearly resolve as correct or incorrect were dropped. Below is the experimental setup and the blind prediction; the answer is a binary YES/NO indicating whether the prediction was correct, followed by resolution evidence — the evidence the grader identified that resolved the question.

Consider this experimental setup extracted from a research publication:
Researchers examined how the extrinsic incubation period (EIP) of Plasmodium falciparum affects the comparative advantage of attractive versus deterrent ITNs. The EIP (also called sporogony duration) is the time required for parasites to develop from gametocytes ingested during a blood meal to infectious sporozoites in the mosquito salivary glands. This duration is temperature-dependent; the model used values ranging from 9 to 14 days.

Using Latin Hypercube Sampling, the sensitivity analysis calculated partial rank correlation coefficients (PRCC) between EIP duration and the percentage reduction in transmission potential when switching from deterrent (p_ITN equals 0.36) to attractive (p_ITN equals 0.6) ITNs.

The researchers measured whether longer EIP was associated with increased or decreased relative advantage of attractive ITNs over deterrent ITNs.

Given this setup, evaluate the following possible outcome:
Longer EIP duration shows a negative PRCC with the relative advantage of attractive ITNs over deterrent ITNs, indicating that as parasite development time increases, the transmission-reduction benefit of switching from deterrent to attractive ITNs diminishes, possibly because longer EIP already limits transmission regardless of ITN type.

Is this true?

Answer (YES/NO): YES